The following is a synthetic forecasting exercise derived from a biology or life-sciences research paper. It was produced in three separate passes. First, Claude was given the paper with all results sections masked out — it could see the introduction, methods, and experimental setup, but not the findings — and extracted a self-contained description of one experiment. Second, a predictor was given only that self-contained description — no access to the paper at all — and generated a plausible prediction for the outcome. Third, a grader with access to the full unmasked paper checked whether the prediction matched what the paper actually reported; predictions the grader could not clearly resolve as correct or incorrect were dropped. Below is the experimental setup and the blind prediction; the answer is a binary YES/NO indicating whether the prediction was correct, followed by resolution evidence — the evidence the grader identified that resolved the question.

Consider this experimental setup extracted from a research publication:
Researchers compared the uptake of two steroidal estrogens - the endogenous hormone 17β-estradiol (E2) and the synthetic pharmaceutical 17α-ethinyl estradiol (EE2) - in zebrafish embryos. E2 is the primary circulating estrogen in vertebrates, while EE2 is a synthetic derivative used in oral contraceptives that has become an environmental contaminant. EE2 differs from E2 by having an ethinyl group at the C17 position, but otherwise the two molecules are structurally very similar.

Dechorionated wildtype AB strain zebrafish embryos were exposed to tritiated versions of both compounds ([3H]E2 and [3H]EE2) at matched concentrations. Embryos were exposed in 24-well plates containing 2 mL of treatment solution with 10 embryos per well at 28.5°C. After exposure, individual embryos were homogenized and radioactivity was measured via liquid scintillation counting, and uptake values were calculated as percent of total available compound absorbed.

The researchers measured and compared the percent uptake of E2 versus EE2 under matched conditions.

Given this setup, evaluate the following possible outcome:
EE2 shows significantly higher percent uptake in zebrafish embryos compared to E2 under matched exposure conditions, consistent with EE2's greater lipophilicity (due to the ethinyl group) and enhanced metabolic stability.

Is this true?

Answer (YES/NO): NO